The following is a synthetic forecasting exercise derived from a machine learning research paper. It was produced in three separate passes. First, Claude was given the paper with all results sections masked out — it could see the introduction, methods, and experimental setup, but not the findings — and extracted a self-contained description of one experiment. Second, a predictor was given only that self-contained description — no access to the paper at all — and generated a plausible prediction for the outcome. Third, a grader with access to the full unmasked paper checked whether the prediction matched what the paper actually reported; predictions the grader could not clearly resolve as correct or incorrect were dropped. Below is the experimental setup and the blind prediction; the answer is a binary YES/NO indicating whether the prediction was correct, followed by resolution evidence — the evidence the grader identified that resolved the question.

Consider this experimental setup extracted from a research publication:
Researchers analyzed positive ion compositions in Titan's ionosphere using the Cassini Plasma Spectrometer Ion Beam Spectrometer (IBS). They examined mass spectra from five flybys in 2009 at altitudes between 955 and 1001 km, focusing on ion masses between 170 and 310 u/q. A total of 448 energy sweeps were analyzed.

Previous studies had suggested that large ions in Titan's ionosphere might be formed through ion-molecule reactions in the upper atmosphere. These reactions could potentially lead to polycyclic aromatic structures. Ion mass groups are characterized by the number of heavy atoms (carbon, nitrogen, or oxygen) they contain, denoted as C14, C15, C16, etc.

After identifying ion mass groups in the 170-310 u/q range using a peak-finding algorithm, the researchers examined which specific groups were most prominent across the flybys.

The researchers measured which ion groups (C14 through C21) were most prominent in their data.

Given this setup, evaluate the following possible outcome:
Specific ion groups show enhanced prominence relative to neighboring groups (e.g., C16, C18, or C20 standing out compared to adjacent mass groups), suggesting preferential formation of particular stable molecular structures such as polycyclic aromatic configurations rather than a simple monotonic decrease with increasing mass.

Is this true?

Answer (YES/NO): YES